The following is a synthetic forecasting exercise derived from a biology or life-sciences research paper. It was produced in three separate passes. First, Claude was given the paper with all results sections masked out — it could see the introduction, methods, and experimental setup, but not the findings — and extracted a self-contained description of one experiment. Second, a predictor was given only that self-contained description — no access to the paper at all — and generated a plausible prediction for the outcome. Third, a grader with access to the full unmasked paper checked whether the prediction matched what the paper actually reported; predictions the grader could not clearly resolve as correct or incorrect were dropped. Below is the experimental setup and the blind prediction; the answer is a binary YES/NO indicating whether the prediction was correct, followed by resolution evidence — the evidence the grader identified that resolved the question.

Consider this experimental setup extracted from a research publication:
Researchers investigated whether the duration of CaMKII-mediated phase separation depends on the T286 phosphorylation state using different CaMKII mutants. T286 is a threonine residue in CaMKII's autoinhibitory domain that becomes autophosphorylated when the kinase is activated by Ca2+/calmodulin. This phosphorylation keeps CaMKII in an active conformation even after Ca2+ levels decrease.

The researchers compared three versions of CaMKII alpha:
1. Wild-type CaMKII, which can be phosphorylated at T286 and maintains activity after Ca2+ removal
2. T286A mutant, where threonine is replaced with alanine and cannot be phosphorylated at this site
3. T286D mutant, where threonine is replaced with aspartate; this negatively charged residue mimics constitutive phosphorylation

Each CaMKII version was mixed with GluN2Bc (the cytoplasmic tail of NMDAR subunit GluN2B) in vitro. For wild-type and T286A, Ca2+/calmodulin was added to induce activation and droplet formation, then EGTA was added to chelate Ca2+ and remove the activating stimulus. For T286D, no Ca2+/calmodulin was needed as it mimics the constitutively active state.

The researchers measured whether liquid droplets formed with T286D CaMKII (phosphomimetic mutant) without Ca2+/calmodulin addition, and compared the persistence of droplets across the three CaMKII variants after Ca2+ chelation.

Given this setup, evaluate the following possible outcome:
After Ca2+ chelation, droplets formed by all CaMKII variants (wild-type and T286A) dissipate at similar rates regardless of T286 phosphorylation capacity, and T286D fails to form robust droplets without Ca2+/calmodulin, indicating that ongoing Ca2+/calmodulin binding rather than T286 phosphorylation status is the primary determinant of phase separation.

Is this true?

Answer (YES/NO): NO